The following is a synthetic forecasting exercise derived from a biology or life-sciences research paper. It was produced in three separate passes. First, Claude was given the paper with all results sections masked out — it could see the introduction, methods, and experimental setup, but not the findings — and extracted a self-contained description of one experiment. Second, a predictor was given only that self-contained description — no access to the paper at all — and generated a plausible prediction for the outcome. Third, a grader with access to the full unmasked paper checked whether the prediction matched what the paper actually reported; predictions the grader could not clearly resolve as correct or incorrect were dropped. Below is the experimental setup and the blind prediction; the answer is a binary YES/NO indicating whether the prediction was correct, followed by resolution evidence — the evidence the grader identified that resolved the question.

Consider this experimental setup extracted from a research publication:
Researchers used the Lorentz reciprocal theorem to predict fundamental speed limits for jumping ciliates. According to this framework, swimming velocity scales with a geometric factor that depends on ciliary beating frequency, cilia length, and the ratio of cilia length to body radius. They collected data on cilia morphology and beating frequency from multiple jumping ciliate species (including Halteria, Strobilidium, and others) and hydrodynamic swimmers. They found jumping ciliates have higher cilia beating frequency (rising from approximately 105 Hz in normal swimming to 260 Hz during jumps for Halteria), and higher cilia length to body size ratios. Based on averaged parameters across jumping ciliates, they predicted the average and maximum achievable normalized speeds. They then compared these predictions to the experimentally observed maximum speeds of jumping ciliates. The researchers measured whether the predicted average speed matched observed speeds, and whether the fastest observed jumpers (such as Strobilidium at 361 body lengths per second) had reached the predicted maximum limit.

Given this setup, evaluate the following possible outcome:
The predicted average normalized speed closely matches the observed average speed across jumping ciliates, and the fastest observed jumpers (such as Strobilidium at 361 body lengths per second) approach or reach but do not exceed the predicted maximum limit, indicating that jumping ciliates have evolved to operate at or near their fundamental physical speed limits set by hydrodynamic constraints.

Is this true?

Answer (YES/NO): NO